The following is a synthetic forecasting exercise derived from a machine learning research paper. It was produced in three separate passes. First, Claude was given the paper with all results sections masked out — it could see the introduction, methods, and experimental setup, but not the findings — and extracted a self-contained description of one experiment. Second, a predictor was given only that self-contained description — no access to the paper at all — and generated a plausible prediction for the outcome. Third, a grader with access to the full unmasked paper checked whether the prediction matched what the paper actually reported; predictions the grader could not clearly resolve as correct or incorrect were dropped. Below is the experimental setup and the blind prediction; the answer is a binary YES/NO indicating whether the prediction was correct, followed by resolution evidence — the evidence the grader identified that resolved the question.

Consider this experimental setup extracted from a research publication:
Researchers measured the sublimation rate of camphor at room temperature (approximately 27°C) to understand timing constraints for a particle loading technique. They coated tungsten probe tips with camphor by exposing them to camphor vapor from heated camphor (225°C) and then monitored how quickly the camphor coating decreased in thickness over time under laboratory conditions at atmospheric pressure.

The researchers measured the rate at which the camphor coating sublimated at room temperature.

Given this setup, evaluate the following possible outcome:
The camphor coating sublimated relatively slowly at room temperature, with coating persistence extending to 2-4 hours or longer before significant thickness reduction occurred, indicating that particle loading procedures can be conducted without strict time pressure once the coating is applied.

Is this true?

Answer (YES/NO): NO